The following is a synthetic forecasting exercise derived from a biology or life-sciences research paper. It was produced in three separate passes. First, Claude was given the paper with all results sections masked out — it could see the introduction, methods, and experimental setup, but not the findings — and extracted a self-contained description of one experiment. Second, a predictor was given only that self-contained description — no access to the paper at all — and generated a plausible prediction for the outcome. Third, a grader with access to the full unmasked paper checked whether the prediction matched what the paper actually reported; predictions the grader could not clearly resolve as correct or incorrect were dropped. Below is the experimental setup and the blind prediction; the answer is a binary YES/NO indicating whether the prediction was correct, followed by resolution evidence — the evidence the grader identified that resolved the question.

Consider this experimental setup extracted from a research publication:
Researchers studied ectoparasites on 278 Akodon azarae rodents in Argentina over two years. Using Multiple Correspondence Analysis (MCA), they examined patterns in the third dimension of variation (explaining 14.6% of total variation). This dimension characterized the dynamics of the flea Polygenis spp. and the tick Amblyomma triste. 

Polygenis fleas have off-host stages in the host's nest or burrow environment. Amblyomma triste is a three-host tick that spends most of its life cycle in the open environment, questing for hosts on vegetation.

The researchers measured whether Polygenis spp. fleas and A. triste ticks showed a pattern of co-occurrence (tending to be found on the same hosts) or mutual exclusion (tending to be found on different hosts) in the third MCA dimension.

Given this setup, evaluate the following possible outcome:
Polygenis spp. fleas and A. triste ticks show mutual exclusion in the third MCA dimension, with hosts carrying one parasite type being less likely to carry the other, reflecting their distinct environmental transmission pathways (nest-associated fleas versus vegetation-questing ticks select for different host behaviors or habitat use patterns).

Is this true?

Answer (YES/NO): NO